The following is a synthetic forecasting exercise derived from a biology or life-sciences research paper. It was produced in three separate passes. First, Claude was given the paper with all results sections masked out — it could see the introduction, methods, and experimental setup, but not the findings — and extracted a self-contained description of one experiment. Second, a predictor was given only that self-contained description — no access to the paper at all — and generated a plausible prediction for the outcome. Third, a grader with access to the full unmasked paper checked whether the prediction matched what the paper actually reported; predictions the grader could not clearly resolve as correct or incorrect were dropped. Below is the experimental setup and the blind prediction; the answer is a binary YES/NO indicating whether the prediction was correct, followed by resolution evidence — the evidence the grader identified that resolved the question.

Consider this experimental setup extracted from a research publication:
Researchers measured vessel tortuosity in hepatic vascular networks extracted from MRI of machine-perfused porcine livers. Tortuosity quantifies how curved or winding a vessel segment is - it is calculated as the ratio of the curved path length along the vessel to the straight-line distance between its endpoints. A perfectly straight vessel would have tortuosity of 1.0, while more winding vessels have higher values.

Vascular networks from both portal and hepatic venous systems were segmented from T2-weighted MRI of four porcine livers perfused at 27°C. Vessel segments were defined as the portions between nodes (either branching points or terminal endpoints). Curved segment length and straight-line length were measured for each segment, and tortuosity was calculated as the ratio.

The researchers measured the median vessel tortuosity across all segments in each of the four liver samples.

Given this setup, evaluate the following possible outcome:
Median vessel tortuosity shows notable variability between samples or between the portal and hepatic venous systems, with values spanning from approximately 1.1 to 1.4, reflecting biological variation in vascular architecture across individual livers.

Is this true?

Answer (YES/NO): NO